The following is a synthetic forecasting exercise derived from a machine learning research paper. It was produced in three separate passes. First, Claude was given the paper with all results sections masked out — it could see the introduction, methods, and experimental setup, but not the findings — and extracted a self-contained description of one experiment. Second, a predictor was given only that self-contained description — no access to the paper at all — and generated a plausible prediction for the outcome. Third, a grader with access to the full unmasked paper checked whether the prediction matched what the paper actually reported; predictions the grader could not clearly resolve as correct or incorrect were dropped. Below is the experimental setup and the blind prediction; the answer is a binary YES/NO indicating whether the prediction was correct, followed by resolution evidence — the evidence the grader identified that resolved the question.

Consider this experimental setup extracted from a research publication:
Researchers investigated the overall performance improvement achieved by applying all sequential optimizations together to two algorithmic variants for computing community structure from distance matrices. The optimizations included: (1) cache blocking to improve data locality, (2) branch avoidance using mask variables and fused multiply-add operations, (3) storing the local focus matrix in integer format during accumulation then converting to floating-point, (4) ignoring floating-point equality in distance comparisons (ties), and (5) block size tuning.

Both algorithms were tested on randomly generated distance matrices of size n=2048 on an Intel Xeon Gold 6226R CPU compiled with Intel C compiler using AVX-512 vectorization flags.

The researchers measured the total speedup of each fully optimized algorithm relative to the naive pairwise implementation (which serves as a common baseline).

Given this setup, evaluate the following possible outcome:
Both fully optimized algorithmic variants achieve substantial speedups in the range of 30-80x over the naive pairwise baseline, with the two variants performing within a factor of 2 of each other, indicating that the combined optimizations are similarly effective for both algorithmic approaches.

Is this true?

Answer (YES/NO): NO